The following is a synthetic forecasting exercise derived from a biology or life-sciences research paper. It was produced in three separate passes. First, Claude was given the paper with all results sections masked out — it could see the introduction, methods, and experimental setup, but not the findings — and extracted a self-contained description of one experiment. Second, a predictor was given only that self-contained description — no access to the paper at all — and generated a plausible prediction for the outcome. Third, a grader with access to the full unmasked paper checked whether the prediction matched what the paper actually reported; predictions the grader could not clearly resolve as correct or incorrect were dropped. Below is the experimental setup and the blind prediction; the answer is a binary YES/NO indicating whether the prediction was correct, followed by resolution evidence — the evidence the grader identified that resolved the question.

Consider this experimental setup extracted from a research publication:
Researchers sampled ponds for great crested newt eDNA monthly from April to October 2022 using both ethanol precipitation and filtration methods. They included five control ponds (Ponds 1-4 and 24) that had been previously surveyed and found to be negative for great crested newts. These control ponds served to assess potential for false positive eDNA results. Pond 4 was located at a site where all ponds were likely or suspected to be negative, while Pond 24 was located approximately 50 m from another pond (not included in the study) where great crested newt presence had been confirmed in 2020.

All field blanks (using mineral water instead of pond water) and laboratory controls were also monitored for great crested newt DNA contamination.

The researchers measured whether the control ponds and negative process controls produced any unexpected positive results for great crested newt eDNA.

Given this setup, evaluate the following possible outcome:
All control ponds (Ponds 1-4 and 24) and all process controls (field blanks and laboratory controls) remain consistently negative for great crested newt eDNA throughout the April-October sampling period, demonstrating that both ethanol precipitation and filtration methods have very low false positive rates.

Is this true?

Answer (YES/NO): NO